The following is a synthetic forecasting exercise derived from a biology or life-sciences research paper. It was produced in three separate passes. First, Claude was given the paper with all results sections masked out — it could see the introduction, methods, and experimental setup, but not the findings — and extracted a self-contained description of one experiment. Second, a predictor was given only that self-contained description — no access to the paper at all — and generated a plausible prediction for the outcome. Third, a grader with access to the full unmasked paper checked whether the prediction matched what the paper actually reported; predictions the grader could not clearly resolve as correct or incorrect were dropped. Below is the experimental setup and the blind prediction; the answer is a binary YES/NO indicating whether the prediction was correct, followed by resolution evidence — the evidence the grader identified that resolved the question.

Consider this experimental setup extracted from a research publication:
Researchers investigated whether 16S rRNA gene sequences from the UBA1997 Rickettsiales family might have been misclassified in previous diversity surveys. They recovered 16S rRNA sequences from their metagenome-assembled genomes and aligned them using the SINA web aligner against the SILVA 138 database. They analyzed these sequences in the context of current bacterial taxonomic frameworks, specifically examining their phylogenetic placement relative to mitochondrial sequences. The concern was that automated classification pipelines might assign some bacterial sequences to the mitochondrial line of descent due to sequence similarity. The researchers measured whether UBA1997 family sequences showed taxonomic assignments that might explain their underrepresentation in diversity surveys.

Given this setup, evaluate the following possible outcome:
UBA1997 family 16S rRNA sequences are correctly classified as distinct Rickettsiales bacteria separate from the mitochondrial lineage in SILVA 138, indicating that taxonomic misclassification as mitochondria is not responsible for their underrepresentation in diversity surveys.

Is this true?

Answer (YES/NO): NO